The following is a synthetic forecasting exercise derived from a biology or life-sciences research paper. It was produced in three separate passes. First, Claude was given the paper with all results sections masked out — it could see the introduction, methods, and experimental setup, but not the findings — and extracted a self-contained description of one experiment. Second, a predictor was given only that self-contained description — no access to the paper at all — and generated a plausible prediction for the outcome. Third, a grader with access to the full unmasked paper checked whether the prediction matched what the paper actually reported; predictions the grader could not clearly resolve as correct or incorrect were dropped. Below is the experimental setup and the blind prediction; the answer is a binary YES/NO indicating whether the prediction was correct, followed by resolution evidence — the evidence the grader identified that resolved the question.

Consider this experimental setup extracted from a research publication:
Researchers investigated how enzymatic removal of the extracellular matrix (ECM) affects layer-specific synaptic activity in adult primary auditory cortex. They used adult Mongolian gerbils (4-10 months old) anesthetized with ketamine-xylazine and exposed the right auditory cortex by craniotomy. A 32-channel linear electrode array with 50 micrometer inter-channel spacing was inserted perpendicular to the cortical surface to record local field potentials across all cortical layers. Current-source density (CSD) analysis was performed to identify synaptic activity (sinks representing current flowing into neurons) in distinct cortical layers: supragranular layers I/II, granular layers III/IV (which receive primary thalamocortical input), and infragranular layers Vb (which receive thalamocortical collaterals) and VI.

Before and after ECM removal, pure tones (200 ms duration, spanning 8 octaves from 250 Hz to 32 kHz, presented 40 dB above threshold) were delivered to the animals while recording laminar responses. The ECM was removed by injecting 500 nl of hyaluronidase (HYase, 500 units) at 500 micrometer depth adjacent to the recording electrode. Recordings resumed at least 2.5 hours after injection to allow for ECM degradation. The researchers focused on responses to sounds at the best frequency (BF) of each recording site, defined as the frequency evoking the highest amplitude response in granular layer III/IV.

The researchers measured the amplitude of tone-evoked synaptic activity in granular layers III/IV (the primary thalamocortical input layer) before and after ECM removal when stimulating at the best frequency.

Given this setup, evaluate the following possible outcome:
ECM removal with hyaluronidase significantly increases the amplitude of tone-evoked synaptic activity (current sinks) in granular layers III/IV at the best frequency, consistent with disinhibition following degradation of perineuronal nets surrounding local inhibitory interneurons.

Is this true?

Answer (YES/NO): NO